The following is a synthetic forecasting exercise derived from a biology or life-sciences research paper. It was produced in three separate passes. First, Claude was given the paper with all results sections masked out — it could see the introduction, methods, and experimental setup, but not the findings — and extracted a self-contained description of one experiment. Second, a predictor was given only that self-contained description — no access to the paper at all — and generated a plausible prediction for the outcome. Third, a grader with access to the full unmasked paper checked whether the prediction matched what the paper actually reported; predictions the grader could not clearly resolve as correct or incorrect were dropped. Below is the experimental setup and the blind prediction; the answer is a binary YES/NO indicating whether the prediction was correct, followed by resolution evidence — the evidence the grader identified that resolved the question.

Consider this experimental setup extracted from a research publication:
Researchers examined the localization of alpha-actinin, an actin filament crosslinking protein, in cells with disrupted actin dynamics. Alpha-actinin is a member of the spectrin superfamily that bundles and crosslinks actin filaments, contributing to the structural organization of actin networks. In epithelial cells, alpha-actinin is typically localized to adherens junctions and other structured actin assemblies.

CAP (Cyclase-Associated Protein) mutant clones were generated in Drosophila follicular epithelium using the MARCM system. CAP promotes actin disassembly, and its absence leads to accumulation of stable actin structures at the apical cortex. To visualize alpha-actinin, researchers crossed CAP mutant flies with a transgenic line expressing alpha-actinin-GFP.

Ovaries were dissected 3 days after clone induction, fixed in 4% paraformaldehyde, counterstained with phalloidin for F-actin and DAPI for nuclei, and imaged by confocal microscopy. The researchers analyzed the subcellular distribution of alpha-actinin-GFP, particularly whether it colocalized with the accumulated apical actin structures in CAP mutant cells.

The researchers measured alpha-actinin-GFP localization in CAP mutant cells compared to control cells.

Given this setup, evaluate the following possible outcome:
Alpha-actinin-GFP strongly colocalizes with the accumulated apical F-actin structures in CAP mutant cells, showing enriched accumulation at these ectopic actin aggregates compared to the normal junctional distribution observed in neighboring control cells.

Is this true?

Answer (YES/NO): YES